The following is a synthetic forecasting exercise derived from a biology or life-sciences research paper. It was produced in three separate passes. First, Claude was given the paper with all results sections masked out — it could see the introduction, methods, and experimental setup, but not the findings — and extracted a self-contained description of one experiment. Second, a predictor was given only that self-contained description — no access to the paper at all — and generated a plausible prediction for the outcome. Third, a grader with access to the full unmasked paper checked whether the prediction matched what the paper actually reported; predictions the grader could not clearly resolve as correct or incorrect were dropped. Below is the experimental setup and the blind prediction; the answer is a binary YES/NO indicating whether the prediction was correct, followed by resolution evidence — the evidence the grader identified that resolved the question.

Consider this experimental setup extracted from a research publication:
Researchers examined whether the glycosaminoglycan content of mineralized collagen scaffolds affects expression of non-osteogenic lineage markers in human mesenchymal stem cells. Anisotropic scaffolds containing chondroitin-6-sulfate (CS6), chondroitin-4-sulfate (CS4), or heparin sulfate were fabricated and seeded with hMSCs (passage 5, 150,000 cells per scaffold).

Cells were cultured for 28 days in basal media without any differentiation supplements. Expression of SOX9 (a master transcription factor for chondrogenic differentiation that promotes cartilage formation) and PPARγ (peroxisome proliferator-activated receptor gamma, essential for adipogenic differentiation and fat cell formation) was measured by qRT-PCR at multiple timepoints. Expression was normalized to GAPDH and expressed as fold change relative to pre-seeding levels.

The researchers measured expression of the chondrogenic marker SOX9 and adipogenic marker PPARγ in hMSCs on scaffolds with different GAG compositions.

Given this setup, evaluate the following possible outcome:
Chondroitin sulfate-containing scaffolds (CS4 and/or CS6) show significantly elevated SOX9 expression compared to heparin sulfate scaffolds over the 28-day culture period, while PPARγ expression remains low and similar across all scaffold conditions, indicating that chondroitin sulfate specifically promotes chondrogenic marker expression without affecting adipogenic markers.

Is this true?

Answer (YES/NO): NO